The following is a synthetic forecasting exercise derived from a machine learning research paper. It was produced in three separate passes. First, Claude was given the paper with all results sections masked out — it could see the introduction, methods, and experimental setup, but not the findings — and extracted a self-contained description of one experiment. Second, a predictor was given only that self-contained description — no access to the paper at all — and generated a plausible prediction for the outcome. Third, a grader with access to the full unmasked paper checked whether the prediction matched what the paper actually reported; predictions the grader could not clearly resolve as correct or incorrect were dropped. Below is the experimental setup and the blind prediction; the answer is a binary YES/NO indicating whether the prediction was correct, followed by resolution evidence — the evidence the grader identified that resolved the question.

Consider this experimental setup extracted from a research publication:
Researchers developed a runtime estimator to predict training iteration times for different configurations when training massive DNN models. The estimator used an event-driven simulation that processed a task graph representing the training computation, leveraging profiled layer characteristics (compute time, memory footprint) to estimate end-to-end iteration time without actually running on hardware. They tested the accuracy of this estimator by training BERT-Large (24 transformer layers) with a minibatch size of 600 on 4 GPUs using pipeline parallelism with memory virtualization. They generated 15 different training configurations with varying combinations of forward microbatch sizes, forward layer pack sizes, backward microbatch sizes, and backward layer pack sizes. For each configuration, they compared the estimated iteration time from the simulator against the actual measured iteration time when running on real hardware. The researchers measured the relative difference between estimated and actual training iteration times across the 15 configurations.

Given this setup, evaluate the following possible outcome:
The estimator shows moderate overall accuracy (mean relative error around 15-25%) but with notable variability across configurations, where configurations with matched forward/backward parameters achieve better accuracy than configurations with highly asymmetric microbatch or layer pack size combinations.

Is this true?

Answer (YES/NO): NO